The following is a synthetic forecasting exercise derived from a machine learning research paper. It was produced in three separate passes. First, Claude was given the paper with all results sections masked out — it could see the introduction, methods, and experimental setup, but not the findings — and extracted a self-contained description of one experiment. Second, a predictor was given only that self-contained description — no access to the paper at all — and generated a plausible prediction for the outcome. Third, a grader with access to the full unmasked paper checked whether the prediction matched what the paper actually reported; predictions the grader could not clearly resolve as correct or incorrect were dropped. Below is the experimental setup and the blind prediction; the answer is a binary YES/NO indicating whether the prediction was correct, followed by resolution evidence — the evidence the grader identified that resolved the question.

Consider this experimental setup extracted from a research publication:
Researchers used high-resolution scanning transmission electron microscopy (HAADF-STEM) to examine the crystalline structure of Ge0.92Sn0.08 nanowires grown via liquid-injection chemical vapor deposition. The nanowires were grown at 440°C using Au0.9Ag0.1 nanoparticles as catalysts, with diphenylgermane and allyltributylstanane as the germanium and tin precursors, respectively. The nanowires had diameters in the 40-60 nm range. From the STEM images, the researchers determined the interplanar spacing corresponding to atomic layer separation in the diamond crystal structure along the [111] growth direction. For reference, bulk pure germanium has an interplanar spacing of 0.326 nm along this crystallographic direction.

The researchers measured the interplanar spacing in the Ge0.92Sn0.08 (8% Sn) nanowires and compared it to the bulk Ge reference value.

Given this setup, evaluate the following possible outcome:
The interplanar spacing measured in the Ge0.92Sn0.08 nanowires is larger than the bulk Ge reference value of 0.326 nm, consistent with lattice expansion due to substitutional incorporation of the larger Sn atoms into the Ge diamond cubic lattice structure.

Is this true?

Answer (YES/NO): YES